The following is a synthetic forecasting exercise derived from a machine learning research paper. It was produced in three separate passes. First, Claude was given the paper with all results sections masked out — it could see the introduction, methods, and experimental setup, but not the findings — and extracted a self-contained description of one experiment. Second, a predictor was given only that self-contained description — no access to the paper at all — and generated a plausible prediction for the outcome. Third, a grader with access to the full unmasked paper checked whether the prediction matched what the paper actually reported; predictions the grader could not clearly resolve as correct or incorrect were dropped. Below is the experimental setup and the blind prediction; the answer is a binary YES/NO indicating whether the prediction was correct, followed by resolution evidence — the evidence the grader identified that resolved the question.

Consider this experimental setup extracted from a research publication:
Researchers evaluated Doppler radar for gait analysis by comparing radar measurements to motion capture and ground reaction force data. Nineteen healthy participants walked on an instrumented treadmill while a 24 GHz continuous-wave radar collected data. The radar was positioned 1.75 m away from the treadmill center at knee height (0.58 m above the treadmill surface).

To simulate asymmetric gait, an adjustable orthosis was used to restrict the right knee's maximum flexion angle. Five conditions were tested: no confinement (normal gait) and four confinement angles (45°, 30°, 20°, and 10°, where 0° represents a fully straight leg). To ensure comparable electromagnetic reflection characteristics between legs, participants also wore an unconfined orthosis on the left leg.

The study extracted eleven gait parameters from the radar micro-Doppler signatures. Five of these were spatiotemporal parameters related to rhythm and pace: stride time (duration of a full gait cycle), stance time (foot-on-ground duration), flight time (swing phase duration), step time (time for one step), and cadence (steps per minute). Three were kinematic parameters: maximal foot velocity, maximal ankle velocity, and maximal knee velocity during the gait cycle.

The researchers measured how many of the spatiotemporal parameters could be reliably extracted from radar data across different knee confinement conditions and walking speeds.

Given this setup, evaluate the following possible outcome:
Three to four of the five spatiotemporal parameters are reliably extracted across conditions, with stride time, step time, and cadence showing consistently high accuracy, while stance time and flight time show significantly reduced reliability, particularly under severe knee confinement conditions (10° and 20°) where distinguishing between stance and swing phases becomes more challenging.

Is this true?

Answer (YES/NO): NO